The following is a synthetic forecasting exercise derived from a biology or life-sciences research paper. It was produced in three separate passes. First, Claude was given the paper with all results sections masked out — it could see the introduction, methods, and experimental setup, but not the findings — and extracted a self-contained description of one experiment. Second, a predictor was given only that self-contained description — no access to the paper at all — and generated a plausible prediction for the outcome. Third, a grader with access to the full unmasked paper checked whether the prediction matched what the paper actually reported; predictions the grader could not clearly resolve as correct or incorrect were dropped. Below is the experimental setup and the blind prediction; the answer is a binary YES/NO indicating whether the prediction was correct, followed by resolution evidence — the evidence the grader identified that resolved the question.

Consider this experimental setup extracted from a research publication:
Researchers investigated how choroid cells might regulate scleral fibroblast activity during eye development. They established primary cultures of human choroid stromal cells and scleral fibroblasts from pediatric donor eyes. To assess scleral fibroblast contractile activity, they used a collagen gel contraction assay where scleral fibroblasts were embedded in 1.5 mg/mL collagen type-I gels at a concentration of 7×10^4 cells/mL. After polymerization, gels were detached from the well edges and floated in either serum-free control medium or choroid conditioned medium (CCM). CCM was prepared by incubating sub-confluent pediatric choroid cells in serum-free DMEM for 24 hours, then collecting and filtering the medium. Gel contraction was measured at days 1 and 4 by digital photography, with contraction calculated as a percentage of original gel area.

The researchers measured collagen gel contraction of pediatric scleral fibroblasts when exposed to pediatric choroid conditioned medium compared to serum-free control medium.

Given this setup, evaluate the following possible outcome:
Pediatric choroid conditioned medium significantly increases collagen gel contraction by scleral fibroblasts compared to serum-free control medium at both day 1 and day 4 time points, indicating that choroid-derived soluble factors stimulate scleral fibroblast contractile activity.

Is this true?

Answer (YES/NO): NO